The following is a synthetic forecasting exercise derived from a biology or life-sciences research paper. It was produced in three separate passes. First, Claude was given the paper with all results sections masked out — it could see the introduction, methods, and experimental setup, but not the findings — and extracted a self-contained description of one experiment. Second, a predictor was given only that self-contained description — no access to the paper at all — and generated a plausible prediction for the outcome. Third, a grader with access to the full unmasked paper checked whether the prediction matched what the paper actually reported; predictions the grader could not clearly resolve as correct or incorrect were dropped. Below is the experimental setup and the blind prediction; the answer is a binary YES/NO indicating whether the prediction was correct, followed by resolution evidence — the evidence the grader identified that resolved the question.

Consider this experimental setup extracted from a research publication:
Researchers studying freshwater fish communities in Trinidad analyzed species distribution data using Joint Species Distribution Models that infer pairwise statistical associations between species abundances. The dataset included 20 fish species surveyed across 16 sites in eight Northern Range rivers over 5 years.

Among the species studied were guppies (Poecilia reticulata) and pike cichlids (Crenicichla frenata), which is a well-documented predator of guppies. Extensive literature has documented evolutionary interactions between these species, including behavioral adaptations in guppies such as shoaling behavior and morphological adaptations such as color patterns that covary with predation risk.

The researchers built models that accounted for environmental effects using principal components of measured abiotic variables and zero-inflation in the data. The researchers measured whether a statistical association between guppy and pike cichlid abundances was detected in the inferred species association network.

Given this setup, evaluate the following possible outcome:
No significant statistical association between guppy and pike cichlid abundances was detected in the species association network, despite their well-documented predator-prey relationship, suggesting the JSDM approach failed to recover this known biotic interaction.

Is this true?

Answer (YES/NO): YES